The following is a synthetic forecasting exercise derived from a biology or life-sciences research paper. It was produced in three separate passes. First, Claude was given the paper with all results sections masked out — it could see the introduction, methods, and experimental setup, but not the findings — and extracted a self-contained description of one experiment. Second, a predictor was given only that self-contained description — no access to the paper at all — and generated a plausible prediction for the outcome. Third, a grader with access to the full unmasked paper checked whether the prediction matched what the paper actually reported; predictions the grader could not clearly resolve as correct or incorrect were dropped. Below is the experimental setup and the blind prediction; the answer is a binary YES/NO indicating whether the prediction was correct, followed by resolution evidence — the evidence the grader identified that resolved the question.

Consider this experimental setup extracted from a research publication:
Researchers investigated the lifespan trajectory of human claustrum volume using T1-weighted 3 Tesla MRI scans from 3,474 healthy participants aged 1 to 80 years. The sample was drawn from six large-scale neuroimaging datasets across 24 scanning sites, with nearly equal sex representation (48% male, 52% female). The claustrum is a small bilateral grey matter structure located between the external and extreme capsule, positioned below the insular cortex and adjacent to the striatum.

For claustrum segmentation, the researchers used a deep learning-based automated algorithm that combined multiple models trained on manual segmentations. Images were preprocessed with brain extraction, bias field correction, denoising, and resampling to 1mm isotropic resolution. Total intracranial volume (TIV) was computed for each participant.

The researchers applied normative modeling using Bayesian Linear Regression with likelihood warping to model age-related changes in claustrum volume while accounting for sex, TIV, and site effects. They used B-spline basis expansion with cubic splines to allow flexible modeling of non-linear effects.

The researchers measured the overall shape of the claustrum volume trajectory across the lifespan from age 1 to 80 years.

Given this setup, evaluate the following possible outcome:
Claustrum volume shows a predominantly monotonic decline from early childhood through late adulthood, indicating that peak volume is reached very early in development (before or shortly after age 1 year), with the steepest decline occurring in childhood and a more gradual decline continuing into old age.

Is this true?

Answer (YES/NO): NO